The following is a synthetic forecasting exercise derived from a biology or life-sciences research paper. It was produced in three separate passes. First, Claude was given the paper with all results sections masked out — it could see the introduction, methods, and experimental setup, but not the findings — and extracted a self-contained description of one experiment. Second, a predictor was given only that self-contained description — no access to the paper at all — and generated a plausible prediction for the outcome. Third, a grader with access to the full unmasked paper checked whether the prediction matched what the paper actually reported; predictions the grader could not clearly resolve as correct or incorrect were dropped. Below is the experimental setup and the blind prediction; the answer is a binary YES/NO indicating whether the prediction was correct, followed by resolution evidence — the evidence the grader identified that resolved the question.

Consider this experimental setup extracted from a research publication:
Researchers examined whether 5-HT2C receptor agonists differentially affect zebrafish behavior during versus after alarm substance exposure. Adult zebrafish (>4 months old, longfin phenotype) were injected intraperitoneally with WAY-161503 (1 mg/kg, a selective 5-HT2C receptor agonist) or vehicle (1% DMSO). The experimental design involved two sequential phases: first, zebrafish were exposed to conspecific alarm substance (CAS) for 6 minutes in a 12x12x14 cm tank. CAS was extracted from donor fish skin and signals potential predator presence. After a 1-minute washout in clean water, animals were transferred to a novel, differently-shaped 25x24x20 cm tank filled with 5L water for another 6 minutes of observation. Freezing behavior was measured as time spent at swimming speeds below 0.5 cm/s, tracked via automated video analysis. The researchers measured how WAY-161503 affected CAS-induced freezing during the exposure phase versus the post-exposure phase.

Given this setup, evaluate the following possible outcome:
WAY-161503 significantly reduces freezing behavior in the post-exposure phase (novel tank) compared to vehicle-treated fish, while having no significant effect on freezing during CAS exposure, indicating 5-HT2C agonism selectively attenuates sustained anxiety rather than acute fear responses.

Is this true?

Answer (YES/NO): YES